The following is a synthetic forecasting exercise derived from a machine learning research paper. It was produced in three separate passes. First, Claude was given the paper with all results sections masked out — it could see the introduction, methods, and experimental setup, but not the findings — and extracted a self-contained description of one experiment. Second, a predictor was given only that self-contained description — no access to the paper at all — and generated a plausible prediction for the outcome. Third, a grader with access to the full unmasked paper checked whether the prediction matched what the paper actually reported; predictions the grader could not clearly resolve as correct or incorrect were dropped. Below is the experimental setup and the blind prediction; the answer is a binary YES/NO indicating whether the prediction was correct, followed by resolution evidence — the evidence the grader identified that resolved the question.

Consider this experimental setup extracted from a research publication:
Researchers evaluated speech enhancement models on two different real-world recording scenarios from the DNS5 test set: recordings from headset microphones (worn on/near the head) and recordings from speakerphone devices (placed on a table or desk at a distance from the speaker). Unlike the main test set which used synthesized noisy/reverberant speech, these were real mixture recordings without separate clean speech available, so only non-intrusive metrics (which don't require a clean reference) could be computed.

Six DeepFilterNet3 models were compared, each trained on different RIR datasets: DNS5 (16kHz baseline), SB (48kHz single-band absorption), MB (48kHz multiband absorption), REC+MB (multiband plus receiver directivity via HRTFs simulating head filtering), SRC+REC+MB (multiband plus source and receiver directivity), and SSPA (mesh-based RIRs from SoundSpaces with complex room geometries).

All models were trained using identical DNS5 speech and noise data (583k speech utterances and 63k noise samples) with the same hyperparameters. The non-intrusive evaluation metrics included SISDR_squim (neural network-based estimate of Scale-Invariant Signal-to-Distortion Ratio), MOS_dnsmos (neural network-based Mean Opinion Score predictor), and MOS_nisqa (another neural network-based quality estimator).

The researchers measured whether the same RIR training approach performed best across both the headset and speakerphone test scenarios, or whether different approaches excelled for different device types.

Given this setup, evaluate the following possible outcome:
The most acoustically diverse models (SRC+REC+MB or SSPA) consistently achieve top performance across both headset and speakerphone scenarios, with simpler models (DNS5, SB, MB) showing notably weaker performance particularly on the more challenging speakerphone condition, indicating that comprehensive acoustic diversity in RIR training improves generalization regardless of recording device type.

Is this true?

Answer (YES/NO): NO